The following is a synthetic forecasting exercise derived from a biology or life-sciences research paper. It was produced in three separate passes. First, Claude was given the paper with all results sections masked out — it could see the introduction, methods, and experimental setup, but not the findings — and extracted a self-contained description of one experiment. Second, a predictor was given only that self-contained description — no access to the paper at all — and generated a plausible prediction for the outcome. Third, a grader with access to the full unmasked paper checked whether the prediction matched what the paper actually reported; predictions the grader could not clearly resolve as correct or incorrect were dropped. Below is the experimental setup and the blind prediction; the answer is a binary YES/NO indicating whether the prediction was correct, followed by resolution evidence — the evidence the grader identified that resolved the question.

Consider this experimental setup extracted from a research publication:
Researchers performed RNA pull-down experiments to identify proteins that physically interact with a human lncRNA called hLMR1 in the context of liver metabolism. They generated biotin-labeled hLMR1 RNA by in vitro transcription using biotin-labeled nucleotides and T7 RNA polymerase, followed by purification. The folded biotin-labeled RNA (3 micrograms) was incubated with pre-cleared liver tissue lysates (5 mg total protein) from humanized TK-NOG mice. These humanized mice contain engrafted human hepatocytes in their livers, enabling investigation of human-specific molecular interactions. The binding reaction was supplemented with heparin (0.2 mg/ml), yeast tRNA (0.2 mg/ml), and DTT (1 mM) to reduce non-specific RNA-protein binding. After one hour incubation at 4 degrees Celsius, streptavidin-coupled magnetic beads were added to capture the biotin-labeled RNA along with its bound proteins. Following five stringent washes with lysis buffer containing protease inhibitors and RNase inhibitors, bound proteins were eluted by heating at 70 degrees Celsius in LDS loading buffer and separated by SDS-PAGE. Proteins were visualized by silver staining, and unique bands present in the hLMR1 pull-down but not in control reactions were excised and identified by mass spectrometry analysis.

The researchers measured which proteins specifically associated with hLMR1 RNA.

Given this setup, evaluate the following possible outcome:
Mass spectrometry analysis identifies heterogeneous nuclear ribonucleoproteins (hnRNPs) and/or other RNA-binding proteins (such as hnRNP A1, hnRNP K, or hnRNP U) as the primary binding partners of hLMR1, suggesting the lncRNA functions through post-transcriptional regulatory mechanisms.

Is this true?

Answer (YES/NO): NO